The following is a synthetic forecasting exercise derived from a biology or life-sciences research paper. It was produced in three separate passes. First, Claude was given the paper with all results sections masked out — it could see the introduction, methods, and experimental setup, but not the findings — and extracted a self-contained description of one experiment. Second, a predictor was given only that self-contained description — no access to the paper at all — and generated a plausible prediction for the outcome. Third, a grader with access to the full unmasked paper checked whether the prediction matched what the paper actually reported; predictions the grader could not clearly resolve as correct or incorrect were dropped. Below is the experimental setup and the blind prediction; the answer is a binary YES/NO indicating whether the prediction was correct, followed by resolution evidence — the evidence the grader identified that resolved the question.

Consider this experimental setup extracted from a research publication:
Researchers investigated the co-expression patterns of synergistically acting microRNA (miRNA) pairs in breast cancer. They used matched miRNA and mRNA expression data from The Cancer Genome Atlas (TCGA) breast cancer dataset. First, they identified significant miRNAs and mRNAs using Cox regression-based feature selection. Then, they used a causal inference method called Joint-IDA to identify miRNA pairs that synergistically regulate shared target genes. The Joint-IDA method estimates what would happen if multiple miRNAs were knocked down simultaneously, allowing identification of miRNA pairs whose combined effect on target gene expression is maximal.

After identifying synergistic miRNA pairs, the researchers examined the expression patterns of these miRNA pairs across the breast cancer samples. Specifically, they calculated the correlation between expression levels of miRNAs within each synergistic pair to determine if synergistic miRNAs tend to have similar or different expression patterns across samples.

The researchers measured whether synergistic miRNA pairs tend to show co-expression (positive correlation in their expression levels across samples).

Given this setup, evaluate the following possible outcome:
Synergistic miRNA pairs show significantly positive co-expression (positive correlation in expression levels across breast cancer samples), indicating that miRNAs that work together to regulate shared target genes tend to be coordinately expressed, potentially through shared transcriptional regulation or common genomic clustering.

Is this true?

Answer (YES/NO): YES